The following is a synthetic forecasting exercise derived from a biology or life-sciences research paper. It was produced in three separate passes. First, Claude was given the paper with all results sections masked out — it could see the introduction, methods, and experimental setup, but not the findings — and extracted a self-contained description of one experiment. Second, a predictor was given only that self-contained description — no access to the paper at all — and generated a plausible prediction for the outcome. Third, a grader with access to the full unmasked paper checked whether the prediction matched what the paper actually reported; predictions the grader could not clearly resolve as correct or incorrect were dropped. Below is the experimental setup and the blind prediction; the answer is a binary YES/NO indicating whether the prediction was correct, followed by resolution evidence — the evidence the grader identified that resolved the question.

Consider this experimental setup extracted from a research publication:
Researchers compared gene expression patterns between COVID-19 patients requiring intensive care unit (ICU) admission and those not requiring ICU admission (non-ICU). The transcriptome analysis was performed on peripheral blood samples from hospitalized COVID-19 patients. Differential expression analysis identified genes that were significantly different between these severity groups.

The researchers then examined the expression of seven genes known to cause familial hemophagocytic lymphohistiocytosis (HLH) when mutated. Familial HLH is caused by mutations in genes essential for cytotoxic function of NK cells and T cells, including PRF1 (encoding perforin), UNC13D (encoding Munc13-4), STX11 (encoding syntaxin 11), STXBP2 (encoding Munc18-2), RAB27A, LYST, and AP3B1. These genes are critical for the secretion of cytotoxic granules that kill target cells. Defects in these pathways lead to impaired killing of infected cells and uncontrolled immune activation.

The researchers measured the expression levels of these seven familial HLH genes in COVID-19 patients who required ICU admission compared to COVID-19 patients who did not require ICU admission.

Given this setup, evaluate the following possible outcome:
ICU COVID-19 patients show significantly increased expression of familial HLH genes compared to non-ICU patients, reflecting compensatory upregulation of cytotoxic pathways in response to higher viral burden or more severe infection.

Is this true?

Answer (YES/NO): NO